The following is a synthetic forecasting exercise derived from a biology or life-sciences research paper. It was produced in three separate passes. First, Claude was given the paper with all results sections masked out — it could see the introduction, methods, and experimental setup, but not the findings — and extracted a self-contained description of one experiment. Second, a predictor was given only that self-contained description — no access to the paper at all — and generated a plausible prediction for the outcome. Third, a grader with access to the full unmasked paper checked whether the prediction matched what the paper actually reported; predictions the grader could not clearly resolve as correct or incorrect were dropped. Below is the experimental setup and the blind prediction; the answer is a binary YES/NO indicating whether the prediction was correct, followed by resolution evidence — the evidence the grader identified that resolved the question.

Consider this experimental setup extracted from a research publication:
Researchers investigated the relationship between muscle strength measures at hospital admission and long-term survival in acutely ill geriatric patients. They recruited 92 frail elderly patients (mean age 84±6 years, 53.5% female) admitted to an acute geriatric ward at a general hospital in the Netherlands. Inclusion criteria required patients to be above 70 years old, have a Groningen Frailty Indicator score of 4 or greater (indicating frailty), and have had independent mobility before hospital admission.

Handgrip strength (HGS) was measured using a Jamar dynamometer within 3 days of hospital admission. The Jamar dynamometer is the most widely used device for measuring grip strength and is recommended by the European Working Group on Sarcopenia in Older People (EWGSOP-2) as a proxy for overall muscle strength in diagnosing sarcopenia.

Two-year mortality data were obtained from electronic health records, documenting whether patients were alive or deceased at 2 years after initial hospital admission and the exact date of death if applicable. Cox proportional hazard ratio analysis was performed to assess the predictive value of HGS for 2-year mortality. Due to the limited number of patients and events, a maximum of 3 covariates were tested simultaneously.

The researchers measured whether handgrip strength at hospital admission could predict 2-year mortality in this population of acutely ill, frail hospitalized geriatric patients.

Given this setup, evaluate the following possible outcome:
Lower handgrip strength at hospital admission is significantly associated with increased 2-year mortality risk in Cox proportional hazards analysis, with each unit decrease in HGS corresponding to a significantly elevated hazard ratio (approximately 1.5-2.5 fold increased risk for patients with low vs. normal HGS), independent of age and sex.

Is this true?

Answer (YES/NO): NO